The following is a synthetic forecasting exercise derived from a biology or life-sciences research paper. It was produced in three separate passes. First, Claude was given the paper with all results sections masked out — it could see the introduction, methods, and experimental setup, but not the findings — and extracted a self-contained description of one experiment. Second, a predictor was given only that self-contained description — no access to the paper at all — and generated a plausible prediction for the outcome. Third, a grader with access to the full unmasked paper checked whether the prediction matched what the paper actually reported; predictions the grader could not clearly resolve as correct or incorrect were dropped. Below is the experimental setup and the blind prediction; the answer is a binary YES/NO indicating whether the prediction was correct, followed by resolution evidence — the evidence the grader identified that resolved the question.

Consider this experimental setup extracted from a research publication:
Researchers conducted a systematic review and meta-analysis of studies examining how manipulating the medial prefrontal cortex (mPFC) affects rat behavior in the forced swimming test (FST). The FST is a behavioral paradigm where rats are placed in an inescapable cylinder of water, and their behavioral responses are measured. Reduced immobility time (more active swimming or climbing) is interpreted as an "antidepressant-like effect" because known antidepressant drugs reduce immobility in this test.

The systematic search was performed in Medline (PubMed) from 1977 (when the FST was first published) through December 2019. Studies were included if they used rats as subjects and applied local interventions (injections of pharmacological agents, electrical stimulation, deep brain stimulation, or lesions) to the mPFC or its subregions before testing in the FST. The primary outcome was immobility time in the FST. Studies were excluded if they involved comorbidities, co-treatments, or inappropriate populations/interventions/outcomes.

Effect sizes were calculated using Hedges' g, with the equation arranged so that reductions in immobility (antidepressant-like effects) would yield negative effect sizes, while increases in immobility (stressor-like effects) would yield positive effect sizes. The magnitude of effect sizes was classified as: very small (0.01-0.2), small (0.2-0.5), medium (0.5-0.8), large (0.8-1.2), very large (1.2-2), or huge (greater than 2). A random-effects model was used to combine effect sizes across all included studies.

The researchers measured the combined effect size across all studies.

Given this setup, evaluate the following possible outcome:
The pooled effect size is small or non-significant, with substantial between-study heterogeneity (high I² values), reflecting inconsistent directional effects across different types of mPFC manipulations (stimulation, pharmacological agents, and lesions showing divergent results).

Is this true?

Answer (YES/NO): NO